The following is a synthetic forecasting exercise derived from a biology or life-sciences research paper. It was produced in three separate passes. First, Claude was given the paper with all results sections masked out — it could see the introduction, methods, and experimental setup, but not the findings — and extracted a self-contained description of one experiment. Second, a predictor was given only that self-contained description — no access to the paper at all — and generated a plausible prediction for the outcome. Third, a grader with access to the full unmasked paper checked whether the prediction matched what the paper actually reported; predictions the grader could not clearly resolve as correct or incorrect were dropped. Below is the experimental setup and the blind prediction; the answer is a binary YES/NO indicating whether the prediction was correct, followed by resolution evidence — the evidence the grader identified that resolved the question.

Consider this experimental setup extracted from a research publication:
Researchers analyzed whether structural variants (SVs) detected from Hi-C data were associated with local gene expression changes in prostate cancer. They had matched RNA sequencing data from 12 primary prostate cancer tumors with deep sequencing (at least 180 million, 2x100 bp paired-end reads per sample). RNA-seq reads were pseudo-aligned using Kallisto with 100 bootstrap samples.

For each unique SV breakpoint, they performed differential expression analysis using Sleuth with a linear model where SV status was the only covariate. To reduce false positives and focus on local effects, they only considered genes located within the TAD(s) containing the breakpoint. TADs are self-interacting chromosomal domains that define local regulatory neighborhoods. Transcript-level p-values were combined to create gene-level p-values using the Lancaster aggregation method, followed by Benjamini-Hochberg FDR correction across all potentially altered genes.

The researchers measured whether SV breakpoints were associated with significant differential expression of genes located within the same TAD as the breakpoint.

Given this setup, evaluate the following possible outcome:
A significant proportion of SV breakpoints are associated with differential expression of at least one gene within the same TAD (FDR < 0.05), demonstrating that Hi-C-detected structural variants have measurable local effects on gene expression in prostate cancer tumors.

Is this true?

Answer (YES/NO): NO